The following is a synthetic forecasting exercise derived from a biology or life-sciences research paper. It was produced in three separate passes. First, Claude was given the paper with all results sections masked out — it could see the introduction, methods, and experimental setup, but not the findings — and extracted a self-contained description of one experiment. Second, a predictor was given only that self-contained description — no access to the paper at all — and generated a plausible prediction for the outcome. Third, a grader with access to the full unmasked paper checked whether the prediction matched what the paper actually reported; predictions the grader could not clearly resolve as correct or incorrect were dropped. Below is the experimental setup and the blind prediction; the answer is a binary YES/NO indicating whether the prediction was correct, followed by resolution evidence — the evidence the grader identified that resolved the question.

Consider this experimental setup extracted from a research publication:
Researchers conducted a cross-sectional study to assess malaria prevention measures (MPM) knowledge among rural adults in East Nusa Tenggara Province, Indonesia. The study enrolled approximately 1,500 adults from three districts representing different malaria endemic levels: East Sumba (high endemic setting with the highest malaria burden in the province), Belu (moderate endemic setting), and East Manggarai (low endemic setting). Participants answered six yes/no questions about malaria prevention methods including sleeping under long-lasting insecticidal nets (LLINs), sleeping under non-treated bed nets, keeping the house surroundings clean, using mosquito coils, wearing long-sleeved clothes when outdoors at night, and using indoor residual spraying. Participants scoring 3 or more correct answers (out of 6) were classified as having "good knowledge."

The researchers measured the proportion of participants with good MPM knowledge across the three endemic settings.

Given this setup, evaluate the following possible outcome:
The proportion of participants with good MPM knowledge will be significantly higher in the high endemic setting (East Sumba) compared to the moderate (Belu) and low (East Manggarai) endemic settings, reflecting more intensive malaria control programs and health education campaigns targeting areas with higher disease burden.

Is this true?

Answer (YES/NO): NO